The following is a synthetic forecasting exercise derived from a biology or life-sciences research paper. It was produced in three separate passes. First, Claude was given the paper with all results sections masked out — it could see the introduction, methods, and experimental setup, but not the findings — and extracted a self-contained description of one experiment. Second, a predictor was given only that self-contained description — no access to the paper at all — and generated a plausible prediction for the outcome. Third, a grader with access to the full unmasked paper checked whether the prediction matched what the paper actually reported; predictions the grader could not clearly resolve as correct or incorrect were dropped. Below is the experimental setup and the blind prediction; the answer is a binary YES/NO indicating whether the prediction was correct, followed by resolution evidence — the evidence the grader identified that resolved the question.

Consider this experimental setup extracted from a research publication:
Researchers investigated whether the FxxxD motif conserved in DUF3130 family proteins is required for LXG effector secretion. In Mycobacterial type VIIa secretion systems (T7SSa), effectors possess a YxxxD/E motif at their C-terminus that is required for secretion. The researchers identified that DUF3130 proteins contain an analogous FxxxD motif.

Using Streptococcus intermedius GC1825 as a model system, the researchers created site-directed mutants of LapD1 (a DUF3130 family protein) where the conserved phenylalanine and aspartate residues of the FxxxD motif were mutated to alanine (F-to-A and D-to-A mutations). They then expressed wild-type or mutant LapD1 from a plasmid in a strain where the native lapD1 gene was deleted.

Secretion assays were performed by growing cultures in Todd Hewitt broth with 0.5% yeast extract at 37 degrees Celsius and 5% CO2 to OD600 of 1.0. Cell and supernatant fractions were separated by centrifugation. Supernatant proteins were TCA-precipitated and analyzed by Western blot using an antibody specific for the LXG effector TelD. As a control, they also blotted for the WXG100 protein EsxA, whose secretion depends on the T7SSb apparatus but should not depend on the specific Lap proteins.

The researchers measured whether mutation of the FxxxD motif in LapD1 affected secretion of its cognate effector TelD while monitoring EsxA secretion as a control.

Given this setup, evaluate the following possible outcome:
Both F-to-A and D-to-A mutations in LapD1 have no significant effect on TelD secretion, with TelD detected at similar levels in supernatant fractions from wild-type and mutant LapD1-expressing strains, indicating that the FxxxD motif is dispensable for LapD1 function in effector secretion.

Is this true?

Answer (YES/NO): NO